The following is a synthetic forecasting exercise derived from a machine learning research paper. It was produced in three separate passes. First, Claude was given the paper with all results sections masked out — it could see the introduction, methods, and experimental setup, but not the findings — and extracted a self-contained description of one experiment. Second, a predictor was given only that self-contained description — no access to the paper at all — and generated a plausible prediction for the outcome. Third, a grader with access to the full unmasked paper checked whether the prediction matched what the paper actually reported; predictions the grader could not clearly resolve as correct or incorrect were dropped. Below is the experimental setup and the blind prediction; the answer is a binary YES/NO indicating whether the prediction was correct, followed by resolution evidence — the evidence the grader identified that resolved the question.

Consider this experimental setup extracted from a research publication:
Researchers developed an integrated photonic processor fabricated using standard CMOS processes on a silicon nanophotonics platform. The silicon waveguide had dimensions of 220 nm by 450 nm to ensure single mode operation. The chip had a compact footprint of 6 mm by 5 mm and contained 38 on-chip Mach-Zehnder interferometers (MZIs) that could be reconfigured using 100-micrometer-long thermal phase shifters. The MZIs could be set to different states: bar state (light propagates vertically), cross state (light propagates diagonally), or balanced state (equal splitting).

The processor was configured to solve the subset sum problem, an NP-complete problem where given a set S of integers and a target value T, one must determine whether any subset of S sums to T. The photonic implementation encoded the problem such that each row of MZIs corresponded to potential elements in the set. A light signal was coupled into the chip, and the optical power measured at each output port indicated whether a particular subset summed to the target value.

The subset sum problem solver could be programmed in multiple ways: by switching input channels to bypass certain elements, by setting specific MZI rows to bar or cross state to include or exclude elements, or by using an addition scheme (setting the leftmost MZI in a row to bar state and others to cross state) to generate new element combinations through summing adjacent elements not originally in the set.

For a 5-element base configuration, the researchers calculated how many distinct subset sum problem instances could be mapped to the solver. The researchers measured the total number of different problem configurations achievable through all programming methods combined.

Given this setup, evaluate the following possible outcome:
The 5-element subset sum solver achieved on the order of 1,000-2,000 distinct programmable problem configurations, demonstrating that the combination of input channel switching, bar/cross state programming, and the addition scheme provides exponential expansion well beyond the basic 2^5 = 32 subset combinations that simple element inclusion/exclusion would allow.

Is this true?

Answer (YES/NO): NO